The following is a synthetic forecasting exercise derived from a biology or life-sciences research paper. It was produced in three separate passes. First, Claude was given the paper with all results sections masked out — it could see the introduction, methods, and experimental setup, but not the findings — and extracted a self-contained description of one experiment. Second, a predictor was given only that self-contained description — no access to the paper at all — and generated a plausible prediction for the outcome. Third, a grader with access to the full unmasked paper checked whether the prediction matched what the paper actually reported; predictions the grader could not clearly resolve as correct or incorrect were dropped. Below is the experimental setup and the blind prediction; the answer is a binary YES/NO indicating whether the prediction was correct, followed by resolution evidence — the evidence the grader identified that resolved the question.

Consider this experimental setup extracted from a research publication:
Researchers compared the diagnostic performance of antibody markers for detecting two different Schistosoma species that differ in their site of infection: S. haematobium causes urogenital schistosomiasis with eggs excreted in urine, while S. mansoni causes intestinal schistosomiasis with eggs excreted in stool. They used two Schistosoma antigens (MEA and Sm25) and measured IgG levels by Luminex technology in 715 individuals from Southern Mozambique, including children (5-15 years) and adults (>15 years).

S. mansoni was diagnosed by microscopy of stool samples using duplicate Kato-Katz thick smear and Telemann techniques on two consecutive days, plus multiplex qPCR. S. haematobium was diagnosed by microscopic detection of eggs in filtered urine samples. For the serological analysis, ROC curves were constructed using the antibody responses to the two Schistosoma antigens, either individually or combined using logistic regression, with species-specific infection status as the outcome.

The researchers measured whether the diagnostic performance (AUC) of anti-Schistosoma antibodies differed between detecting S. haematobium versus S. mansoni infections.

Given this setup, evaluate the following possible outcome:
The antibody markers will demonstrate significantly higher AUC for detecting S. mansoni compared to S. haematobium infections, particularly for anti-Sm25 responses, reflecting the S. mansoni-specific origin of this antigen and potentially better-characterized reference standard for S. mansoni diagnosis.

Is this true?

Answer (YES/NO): NO